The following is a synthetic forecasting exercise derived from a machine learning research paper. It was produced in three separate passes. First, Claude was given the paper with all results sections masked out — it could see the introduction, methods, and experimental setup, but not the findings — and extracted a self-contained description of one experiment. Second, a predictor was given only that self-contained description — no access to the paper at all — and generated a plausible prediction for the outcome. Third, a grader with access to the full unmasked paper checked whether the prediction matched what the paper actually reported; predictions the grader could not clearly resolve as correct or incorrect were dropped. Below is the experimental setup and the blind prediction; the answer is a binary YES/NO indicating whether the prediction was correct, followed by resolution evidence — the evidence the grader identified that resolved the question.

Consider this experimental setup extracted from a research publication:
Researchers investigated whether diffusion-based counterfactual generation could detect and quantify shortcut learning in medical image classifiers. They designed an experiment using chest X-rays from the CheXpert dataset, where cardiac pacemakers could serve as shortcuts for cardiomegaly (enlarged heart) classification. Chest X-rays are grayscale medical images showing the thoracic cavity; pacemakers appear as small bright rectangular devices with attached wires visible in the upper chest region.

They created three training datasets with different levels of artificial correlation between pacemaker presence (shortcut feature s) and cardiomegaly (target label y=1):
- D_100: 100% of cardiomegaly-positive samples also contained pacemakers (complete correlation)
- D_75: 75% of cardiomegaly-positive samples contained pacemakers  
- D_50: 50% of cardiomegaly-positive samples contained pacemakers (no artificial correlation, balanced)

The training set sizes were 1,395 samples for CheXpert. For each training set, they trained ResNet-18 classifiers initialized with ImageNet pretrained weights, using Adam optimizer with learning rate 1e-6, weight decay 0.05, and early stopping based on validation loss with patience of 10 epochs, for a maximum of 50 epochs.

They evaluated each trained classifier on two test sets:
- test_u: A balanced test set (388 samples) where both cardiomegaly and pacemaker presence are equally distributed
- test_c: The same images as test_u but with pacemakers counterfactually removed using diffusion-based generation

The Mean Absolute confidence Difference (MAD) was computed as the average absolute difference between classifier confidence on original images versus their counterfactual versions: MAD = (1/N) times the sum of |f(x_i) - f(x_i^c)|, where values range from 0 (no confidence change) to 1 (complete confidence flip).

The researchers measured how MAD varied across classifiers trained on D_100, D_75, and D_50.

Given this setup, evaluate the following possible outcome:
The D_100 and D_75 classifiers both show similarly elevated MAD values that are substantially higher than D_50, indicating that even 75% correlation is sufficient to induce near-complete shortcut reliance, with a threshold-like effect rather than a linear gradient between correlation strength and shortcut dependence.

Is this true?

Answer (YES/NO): NO